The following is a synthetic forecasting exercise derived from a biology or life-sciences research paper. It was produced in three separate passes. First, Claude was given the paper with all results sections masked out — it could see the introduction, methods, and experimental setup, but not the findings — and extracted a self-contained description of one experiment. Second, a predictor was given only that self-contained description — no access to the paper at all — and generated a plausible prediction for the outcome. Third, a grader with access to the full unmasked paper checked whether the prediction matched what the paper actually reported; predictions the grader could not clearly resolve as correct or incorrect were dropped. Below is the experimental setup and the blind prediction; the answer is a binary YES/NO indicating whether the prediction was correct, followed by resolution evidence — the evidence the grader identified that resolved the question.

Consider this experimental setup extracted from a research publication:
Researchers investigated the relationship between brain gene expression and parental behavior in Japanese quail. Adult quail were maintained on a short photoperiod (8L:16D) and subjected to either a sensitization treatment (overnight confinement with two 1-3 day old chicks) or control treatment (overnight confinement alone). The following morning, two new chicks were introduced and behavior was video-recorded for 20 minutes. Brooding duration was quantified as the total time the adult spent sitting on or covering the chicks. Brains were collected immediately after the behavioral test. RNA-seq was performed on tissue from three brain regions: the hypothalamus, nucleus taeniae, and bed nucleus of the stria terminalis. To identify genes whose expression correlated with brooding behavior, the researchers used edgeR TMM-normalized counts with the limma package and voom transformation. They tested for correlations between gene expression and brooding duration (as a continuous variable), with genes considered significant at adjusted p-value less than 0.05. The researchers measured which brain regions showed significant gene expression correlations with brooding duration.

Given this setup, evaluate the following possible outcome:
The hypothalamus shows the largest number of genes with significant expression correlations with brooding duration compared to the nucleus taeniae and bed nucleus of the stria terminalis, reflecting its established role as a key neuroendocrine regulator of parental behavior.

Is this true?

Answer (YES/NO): YES